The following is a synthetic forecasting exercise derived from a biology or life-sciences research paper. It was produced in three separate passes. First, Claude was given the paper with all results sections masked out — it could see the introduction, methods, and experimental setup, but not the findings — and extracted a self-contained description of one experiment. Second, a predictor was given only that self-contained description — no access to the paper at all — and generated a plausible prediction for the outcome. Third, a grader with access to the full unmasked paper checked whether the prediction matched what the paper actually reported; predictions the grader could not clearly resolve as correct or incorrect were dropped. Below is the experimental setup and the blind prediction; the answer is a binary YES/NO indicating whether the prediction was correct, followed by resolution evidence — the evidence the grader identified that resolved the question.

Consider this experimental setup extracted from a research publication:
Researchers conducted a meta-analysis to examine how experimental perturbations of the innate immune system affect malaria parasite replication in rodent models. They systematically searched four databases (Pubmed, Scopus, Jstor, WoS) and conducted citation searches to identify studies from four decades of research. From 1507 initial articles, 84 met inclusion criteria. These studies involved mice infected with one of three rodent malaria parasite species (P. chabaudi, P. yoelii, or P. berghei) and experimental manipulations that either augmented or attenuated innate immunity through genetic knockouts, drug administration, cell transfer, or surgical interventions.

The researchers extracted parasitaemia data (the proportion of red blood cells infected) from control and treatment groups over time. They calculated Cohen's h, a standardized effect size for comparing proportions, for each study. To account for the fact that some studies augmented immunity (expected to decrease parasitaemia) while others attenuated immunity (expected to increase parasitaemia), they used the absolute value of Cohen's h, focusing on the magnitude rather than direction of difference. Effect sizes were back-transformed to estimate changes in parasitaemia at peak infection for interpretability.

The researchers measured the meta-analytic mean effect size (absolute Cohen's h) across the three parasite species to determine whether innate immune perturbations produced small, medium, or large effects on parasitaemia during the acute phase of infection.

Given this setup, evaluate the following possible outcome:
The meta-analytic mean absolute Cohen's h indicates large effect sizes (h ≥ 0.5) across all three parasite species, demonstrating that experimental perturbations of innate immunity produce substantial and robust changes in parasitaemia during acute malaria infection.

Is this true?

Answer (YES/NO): NO